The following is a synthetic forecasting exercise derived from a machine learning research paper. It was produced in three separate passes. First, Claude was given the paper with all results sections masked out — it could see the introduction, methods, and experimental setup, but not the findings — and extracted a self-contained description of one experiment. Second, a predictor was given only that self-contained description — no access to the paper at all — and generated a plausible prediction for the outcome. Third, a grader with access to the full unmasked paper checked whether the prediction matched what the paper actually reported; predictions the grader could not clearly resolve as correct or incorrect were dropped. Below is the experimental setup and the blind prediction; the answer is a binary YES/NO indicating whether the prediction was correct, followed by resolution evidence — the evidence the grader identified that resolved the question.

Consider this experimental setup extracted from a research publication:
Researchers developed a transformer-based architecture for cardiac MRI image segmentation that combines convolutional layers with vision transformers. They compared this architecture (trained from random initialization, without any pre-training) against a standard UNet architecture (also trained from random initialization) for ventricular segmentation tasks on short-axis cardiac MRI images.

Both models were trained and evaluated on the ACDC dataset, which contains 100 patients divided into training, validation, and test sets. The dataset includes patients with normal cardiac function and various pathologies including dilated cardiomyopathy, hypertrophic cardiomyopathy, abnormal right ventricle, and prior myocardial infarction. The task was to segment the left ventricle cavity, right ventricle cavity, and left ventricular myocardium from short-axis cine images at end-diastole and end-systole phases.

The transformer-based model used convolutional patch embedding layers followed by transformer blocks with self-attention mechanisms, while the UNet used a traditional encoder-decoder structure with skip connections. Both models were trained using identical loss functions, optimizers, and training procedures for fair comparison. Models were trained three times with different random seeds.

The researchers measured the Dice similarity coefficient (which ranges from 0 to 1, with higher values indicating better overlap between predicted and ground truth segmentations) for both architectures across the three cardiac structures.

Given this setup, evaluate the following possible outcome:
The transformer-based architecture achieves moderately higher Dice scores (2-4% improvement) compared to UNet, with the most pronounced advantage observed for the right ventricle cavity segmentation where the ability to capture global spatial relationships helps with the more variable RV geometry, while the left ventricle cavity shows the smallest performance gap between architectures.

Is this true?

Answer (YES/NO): NO